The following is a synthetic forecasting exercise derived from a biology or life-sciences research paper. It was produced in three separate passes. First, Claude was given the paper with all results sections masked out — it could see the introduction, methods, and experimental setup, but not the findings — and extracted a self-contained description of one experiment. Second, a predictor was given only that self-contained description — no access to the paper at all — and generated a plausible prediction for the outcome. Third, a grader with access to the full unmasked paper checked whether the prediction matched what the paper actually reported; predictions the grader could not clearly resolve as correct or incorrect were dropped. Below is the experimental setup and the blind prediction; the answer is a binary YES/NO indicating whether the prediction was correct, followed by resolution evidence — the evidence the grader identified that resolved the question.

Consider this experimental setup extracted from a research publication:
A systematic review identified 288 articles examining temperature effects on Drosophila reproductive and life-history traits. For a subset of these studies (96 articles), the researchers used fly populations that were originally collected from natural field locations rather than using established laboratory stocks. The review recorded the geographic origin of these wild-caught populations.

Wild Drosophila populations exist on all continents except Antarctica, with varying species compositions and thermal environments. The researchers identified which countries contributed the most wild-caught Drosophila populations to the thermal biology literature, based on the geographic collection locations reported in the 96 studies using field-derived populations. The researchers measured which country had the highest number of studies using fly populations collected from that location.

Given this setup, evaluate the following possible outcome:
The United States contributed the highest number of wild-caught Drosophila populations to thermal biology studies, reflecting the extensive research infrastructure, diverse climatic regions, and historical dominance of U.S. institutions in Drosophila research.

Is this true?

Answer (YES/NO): YES